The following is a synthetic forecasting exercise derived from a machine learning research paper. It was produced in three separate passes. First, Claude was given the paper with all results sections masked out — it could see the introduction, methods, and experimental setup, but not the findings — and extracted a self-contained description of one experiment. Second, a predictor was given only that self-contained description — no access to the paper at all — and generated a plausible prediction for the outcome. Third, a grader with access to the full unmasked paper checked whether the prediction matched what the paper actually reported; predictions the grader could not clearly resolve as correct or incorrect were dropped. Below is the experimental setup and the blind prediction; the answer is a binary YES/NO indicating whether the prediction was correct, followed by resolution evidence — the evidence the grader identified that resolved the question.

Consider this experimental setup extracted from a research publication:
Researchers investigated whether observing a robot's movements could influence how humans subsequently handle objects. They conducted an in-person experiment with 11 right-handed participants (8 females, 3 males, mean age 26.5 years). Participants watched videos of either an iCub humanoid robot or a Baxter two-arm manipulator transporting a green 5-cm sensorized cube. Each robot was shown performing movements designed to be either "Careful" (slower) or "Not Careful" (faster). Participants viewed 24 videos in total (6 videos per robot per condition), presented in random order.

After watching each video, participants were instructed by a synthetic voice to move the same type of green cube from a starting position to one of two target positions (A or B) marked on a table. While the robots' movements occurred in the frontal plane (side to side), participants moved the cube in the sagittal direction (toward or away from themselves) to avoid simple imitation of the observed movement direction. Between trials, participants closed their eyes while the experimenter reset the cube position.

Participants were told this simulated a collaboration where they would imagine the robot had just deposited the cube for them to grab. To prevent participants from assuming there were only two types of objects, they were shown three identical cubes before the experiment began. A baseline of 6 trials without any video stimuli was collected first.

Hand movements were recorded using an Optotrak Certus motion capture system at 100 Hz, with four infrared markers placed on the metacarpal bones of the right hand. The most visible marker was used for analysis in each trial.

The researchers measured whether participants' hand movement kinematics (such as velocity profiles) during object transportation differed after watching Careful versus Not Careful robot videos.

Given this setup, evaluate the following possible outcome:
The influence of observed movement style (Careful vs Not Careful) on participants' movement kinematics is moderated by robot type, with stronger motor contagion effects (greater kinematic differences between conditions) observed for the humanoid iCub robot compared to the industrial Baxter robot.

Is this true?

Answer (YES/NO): NO